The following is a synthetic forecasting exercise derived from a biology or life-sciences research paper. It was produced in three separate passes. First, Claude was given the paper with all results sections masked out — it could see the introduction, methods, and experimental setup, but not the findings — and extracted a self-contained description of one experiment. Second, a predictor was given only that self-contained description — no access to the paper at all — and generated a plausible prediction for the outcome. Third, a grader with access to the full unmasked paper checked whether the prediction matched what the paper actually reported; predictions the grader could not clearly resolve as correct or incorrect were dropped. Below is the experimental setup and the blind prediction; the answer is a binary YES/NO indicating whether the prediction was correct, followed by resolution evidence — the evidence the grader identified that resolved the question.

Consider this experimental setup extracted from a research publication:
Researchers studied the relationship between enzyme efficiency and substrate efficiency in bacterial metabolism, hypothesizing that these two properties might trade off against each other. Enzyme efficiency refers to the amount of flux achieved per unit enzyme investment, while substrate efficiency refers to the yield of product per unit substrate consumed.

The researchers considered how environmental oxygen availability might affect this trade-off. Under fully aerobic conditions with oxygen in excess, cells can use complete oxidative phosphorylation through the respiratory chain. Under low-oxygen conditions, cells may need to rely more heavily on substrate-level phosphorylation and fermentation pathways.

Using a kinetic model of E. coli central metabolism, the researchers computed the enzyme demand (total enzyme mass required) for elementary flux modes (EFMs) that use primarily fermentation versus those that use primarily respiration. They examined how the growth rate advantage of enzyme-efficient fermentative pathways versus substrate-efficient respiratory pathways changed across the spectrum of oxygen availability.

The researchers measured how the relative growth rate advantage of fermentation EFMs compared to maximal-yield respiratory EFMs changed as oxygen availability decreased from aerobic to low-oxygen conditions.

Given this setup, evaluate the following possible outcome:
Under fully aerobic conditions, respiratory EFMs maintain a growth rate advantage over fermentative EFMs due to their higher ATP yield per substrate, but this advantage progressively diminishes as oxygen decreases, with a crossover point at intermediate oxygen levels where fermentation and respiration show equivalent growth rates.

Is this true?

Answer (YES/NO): NO